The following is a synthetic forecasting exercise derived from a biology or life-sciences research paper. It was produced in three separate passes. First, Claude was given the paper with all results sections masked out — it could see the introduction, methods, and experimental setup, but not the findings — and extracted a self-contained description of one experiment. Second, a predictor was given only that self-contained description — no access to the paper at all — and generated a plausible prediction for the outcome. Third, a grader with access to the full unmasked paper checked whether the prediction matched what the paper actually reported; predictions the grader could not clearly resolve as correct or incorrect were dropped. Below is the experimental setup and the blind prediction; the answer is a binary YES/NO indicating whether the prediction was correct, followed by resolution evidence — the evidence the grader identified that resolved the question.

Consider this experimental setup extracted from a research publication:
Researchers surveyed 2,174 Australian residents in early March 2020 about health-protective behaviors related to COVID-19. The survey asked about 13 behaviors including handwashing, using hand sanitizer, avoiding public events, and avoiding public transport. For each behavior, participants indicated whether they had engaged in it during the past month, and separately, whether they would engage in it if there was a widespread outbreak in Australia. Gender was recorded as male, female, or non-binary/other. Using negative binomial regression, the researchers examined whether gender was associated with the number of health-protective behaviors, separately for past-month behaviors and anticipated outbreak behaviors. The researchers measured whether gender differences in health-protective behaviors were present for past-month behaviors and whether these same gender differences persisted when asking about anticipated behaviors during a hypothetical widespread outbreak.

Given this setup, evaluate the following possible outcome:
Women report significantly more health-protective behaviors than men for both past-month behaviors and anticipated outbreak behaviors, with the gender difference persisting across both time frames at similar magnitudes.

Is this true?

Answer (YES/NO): NO